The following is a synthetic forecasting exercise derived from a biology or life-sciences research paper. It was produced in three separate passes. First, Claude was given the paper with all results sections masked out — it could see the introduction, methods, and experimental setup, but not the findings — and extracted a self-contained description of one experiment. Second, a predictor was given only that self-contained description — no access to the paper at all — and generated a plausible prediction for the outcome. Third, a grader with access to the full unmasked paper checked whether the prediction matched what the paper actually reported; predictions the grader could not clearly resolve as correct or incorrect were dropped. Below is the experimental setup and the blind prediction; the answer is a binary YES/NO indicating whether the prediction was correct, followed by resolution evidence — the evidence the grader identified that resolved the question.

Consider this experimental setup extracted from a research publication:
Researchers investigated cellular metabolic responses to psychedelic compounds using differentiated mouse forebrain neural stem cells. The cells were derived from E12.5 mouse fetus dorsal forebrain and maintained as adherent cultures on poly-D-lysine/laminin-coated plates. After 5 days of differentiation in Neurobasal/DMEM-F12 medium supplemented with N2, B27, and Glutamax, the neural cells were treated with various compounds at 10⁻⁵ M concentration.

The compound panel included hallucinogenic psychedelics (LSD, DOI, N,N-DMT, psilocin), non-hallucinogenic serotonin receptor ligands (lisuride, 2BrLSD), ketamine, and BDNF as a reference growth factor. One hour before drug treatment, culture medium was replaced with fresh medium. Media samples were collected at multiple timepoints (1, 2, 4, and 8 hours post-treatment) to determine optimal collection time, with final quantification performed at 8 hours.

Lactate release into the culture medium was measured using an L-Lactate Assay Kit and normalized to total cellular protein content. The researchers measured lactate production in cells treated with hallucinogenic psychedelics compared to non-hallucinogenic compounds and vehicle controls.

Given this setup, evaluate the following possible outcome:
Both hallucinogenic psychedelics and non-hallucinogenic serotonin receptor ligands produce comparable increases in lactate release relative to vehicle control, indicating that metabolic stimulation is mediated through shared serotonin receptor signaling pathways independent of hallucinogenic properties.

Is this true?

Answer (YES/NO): NO